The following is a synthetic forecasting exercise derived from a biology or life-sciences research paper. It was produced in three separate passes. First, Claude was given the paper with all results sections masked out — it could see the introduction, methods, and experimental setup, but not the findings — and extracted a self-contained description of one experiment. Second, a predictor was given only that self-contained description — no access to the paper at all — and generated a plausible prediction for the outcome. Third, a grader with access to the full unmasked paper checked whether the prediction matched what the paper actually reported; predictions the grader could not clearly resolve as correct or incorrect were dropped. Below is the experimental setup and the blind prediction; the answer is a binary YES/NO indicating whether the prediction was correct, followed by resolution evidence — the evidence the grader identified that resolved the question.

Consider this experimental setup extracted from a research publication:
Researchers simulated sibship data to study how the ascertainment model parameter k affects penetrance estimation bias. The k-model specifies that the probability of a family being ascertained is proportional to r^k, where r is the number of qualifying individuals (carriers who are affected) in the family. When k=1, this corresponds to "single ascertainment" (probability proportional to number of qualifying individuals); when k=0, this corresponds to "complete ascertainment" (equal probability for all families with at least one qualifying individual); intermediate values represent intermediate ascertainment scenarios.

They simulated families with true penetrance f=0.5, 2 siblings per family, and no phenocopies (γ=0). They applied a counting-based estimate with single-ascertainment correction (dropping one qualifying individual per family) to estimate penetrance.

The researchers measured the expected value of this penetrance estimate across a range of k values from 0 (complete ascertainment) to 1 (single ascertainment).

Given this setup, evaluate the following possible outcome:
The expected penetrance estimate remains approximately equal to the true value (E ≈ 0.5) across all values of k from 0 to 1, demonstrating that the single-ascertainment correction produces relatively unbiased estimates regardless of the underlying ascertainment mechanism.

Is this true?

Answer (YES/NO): NO